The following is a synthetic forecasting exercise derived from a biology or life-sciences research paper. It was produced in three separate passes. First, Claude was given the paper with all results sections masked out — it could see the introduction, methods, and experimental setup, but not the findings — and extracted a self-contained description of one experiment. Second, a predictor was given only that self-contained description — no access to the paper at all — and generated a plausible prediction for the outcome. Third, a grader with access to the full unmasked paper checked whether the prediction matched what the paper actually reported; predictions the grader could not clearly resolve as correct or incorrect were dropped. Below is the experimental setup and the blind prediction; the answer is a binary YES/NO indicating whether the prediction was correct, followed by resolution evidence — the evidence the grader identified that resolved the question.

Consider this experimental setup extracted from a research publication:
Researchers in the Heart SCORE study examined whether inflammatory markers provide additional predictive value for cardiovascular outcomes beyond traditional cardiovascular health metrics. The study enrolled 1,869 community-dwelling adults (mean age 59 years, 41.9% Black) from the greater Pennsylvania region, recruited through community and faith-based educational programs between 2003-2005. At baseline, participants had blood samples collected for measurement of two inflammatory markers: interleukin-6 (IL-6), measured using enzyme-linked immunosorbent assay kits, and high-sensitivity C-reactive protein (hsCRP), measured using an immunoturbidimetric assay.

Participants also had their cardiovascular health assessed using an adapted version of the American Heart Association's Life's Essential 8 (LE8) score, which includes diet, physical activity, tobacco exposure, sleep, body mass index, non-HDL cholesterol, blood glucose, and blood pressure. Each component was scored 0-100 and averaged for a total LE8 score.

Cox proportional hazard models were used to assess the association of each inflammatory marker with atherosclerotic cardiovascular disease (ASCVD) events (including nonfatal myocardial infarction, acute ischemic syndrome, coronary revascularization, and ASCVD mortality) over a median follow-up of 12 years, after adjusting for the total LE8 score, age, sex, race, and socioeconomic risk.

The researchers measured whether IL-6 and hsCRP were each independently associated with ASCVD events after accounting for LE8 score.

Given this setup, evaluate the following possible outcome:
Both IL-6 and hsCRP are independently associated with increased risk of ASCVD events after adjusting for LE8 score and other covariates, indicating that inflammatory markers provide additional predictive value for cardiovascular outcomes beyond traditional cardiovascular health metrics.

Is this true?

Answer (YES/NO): NO